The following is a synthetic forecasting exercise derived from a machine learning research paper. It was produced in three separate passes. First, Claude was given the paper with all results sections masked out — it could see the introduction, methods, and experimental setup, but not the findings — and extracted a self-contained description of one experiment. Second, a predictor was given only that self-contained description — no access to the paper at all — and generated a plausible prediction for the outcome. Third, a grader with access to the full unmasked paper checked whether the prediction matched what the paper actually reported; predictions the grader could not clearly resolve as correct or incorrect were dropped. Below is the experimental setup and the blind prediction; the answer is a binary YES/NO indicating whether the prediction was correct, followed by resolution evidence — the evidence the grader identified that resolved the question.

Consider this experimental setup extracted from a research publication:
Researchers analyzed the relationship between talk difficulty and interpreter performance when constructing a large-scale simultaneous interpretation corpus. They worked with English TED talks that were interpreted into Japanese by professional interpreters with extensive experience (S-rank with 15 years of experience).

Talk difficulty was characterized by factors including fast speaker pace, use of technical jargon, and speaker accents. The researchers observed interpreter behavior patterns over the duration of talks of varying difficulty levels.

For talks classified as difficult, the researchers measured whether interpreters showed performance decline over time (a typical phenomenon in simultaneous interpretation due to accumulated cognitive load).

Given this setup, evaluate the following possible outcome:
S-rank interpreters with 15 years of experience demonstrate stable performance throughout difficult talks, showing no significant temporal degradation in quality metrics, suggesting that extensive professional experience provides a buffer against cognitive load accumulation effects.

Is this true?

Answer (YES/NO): NO